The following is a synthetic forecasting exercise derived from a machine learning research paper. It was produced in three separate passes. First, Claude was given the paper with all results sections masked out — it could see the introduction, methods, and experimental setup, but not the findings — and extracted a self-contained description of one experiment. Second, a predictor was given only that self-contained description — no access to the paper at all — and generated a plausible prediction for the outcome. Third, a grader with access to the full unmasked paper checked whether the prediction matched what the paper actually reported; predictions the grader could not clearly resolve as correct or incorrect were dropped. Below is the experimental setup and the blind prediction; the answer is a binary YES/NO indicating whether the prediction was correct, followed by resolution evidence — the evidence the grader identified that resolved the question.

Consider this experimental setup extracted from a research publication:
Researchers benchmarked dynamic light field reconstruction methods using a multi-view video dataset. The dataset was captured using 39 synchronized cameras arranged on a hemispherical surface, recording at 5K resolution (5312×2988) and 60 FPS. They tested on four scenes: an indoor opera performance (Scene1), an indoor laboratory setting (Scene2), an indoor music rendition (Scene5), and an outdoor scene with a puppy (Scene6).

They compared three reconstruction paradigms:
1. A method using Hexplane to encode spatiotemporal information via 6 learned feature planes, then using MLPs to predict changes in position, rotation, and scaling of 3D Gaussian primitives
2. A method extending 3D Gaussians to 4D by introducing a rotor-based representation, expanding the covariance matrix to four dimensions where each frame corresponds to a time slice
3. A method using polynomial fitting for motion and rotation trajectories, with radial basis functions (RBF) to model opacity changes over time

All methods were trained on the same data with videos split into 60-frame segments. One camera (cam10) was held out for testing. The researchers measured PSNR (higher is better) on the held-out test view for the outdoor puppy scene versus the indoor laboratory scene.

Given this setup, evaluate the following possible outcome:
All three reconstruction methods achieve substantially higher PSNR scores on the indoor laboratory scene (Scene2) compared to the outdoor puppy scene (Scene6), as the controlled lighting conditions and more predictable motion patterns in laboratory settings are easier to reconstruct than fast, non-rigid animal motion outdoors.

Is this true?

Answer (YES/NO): YES